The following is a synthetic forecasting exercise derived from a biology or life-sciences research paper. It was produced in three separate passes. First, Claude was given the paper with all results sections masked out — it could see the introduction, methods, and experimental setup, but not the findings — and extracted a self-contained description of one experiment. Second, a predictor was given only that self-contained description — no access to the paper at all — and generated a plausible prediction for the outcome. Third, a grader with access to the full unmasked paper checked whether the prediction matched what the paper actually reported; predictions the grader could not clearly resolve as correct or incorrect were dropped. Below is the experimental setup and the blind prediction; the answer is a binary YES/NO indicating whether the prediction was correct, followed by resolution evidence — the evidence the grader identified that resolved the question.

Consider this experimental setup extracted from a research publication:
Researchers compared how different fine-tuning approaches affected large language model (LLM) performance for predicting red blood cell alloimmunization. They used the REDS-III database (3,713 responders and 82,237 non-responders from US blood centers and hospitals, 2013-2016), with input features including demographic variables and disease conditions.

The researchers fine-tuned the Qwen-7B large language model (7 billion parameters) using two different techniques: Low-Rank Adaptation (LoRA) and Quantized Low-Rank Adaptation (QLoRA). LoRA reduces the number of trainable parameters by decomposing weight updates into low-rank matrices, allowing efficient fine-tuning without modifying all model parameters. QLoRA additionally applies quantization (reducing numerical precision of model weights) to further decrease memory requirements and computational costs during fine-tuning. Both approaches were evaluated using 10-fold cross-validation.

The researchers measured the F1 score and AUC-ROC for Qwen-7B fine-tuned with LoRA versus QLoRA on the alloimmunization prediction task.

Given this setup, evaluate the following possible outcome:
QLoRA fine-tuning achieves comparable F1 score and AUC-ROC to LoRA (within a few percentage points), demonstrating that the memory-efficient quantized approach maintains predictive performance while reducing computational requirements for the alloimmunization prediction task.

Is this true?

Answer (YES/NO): NO